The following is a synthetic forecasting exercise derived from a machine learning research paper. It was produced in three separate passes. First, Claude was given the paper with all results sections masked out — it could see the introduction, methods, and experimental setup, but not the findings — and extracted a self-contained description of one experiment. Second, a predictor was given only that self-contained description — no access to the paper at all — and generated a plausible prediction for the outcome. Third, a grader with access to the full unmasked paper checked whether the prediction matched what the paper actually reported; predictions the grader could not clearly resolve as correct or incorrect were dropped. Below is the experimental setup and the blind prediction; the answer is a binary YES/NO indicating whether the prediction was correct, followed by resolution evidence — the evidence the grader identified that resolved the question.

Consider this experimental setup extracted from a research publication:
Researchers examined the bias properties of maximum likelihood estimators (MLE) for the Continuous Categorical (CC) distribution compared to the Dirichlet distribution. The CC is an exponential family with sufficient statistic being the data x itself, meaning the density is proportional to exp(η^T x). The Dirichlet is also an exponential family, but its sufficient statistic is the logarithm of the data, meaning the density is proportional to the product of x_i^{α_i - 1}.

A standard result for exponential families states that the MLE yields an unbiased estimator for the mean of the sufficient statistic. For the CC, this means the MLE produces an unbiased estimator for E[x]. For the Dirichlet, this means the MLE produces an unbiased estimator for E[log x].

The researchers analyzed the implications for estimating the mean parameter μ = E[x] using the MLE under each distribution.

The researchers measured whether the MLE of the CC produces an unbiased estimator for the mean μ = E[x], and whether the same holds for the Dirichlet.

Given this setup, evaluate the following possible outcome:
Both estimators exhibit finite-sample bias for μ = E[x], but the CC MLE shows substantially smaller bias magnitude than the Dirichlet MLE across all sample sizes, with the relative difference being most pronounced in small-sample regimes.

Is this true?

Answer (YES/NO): NO